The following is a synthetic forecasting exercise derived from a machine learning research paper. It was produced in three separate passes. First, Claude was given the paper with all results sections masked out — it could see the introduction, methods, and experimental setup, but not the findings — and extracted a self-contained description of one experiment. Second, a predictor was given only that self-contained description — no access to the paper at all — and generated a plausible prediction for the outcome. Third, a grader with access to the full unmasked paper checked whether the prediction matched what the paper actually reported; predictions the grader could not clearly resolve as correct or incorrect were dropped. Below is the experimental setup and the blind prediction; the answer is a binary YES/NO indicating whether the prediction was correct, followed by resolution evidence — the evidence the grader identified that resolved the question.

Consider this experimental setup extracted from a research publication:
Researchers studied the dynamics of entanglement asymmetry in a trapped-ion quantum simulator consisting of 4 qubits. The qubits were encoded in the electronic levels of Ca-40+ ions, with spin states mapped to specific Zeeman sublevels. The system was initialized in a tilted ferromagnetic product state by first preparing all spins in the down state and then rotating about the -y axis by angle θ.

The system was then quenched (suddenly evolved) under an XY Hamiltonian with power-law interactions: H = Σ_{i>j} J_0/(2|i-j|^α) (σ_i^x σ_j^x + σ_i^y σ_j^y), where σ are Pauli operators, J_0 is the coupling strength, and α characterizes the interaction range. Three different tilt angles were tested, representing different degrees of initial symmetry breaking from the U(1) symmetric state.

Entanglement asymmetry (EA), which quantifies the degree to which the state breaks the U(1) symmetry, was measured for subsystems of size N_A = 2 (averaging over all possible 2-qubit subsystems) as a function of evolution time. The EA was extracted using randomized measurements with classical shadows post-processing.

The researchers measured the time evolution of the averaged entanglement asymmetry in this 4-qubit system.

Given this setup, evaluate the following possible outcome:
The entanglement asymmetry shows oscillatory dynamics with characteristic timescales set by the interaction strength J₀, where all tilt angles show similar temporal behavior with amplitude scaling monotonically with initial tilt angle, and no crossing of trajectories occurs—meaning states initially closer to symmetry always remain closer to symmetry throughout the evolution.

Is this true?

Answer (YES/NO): NO